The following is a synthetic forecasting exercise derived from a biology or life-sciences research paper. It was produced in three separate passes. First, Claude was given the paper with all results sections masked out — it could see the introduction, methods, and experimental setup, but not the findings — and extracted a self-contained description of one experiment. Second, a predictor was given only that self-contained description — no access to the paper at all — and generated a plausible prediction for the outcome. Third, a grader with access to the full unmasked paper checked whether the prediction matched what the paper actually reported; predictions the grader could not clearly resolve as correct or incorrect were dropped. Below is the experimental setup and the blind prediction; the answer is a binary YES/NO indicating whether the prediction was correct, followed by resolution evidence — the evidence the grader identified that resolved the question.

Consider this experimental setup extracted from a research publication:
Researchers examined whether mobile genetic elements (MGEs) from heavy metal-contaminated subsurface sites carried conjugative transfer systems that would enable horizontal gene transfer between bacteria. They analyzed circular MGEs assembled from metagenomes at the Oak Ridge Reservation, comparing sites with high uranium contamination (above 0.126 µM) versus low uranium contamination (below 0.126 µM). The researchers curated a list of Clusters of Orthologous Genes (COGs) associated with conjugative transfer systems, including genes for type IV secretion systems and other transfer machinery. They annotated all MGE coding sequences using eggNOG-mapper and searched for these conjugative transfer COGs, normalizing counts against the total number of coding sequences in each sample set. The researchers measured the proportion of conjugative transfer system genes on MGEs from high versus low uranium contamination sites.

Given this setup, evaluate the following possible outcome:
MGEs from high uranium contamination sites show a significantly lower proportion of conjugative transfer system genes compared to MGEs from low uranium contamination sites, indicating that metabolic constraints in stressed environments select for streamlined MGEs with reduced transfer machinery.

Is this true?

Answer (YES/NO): NO